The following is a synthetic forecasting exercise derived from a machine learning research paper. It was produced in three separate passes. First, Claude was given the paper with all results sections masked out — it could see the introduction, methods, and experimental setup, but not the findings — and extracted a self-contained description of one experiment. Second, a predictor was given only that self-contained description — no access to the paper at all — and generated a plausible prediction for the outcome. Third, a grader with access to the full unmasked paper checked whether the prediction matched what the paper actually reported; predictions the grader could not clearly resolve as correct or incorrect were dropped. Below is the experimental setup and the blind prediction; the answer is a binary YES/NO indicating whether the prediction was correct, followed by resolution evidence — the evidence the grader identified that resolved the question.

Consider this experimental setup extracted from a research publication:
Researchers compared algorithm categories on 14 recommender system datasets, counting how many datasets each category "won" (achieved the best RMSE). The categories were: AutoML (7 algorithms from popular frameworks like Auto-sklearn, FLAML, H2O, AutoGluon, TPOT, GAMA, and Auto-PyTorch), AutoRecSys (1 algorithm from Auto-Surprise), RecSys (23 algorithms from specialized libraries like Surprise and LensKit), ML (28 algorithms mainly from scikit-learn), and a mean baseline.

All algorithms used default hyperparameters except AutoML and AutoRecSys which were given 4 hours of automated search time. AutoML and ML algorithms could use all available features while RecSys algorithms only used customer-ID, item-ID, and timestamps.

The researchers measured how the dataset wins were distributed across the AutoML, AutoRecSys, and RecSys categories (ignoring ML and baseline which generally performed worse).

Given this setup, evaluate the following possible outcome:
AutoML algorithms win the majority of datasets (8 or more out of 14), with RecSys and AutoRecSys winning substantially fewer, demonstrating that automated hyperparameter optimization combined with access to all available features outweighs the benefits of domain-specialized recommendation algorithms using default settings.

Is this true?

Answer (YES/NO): NO